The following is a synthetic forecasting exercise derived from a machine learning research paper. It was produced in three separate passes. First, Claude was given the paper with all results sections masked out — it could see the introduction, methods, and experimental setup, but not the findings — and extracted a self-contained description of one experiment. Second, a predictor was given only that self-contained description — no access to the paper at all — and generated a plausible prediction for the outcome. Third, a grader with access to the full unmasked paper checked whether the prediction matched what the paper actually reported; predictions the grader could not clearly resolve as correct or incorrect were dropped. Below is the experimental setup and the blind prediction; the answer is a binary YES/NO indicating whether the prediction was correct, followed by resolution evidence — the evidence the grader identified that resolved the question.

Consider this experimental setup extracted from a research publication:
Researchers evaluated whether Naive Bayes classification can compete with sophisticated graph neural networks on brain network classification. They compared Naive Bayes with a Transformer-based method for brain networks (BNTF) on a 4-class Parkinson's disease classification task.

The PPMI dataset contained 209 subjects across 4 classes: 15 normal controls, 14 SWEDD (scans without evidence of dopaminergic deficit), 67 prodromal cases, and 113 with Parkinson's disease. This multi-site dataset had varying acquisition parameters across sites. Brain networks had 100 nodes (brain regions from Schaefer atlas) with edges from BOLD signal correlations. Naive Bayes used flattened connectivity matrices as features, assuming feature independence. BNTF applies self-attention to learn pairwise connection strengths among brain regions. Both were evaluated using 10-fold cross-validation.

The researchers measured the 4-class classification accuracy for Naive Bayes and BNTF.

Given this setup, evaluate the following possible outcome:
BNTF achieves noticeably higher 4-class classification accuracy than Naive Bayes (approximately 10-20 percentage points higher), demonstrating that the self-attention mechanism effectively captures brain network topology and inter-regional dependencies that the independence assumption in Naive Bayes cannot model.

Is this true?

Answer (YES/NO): NO